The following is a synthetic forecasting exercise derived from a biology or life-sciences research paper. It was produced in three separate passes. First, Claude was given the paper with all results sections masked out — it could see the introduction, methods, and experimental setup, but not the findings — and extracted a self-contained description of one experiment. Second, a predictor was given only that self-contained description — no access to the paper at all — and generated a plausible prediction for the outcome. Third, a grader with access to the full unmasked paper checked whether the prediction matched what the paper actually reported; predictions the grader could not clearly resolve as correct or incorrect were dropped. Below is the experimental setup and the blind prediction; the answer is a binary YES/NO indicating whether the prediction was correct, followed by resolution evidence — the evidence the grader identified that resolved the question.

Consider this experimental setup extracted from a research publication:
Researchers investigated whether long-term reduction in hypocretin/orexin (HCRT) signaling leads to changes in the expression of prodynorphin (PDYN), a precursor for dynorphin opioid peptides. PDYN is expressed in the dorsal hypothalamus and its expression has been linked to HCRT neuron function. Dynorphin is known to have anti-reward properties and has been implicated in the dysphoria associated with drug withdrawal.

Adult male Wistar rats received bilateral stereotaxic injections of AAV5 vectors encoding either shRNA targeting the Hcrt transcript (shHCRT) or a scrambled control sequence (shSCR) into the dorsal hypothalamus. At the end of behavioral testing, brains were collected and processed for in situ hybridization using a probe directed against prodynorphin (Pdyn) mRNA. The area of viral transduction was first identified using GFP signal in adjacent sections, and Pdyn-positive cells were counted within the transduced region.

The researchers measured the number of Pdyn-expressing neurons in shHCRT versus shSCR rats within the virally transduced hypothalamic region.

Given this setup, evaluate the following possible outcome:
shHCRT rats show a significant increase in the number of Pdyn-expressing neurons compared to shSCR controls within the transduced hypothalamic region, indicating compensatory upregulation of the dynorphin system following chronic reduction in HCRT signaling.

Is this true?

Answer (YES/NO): NO